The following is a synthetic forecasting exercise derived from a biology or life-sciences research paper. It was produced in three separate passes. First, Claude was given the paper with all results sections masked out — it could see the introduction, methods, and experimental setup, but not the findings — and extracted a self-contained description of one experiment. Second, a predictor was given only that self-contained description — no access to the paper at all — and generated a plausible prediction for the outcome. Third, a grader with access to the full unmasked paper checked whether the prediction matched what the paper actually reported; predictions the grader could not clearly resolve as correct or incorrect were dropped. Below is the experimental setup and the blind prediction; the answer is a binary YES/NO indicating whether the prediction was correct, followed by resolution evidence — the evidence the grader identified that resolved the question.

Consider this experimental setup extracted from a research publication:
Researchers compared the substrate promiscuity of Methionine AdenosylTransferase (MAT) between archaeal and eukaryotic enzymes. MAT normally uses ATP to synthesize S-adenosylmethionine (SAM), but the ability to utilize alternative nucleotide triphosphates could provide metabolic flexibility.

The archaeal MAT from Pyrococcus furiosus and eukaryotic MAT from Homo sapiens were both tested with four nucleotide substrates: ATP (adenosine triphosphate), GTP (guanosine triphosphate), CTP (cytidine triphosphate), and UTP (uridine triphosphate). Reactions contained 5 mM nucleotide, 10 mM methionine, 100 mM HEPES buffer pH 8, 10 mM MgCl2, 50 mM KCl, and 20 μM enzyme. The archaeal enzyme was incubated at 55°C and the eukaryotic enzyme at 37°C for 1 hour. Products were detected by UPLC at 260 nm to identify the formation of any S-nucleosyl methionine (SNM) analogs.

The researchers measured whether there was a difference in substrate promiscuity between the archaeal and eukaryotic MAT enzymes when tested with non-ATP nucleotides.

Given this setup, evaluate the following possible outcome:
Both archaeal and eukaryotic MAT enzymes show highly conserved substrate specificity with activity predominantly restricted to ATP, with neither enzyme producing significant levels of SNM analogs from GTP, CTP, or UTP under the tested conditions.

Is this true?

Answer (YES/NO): NO